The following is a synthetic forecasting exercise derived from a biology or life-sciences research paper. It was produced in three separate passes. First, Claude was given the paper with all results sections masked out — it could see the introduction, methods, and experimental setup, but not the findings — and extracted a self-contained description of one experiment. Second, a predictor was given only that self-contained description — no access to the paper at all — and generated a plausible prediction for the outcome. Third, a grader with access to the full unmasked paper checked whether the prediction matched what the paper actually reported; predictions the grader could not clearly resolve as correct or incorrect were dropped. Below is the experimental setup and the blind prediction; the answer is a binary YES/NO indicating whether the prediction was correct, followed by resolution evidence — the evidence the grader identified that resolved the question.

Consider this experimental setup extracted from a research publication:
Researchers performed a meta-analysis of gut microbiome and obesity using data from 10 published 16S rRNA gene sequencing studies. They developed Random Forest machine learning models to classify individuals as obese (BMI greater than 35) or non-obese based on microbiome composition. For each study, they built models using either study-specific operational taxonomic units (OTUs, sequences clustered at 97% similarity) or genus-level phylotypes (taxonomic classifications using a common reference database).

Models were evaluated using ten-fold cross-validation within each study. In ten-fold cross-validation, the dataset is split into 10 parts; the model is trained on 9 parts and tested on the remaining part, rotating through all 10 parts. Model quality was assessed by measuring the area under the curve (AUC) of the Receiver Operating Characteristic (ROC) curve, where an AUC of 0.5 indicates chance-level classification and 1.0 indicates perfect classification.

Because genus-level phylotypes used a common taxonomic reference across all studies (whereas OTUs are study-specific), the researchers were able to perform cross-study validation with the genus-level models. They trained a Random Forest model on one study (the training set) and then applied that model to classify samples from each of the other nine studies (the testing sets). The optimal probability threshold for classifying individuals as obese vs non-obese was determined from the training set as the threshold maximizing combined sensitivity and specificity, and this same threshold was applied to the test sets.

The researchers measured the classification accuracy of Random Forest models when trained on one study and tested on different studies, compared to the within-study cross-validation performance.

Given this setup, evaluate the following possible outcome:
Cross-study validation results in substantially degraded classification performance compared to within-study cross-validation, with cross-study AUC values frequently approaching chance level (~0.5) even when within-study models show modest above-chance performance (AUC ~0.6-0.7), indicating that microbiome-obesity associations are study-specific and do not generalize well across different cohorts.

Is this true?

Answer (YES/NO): NO